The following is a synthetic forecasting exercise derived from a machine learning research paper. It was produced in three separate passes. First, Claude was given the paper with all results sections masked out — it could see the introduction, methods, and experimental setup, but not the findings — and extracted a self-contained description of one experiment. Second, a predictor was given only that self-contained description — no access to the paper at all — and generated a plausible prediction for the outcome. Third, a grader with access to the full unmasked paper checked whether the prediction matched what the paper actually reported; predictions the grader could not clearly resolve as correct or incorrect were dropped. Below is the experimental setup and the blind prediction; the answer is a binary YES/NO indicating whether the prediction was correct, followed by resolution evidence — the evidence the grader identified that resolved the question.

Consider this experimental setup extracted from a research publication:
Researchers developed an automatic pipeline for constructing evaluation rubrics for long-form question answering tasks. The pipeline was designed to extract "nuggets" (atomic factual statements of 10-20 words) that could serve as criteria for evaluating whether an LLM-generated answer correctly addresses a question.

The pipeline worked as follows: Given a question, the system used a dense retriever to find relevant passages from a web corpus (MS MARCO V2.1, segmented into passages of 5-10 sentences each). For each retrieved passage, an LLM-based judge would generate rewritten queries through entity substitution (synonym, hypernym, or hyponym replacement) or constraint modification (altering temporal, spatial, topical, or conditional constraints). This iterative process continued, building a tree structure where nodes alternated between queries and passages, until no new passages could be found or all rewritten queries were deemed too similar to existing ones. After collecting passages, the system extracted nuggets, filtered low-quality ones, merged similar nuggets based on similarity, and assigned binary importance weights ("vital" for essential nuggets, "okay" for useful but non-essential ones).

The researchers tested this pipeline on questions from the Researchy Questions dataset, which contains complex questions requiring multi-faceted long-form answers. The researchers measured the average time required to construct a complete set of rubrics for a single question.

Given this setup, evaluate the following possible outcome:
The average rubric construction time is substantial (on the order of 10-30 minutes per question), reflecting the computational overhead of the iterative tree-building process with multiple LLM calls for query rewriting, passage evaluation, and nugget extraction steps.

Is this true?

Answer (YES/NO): NO